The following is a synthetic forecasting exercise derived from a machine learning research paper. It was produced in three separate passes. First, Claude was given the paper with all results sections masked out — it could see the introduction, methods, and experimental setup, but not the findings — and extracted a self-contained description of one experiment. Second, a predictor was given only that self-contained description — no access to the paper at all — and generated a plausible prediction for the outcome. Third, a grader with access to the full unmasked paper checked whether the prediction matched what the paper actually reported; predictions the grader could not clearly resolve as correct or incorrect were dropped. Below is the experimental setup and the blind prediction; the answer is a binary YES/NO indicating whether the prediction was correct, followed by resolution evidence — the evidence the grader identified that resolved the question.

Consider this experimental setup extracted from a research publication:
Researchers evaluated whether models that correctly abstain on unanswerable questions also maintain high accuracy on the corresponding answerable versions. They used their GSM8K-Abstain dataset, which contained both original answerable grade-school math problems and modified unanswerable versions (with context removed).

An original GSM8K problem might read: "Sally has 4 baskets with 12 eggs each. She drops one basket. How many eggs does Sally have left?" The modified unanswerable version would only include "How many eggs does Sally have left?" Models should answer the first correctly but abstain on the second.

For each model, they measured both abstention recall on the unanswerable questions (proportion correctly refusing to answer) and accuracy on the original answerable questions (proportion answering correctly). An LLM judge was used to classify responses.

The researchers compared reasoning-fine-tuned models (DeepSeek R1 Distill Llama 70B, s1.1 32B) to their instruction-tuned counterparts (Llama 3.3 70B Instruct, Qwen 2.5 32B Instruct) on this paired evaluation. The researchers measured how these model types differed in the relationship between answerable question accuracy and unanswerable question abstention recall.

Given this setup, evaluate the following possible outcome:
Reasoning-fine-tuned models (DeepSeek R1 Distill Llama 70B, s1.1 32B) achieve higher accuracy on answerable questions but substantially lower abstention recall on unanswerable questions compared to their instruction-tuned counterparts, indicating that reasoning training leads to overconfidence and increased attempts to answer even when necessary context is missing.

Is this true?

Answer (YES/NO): YES